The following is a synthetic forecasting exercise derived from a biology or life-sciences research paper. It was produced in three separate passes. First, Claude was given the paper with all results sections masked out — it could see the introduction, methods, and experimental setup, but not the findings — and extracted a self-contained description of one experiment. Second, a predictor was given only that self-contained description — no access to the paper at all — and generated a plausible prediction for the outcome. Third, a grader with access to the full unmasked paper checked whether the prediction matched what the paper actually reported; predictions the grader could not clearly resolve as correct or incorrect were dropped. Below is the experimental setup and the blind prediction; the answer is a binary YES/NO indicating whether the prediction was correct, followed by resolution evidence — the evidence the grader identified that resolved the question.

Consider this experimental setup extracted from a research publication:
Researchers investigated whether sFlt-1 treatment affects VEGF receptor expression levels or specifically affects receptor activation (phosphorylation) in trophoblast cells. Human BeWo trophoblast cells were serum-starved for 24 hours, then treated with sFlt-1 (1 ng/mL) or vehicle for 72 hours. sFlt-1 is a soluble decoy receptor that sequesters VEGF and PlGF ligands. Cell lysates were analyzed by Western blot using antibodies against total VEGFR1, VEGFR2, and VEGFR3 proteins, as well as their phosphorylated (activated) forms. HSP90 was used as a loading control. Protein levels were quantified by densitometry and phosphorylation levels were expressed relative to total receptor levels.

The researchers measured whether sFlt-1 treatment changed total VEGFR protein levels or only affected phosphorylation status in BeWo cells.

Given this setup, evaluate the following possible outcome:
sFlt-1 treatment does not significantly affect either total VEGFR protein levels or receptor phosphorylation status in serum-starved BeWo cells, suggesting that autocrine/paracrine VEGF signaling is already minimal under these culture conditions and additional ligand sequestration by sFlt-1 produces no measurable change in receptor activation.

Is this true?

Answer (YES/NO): NO